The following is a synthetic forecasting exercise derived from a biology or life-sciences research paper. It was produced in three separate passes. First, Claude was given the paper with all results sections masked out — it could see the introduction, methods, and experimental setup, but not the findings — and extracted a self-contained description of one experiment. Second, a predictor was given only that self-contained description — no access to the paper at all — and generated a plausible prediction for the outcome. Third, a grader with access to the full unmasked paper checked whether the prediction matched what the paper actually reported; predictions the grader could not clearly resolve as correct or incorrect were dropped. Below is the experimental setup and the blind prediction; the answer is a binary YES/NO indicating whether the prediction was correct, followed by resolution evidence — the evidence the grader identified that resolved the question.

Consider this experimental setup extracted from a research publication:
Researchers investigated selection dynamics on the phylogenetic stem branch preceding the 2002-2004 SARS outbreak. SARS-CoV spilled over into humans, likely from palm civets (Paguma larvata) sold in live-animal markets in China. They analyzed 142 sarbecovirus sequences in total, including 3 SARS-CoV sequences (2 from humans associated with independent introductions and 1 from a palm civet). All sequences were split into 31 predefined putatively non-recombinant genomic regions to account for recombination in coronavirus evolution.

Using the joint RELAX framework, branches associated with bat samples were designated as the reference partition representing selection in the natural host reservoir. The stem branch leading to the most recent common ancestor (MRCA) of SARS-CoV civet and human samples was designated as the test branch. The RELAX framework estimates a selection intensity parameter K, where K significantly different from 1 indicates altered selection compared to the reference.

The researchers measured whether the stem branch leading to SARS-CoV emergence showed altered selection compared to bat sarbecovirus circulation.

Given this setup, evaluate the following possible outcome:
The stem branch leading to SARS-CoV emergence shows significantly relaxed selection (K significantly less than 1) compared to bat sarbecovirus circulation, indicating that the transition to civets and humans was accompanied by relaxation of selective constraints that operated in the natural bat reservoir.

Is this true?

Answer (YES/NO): NO